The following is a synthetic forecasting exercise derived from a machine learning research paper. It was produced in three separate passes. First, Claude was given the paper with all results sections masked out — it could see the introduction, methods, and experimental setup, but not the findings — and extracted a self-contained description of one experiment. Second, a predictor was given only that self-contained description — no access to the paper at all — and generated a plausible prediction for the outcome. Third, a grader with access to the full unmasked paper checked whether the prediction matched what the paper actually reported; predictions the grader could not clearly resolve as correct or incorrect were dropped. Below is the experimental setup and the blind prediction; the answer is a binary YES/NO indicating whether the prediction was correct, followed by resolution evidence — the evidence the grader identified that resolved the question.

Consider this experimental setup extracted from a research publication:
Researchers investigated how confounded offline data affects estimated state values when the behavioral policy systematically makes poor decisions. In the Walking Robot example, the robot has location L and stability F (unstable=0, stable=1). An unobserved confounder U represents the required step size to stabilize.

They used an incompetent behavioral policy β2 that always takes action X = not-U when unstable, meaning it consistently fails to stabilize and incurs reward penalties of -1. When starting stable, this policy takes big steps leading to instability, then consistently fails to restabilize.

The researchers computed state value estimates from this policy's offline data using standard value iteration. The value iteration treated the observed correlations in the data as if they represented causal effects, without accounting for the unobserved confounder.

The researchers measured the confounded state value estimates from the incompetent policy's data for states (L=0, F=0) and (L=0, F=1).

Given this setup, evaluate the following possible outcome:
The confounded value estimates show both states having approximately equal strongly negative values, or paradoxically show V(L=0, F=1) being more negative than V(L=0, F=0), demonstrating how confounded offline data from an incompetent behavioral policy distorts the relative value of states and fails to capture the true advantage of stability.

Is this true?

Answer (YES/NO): YES